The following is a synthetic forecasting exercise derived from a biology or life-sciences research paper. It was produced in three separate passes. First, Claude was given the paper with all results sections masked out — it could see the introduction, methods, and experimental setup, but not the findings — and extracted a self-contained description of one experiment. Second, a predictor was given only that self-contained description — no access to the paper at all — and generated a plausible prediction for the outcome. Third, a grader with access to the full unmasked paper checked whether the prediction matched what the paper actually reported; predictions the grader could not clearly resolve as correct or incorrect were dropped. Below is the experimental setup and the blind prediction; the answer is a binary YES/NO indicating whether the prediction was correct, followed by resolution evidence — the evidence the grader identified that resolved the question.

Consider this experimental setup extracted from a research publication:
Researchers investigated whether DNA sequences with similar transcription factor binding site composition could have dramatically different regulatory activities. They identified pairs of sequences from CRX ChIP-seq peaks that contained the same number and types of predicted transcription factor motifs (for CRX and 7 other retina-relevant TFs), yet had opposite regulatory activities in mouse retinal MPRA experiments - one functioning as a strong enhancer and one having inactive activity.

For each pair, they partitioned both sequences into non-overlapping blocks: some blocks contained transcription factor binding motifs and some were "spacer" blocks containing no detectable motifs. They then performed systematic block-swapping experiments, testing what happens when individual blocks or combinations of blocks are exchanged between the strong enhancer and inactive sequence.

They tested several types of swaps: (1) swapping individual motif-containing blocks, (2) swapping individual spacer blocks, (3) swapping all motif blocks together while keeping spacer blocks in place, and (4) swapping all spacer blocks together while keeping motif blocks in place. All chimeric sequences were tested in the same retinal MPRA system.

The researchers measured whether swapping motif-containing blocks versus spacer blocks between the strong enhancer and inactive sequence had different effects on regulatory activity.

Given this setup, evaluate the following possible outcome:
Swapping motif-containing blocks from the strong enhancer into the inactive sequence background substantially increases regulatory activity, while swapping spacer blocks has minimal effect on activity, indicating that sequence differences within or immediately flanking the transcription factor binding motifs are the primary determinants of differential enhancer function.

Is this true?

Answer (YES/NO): YES